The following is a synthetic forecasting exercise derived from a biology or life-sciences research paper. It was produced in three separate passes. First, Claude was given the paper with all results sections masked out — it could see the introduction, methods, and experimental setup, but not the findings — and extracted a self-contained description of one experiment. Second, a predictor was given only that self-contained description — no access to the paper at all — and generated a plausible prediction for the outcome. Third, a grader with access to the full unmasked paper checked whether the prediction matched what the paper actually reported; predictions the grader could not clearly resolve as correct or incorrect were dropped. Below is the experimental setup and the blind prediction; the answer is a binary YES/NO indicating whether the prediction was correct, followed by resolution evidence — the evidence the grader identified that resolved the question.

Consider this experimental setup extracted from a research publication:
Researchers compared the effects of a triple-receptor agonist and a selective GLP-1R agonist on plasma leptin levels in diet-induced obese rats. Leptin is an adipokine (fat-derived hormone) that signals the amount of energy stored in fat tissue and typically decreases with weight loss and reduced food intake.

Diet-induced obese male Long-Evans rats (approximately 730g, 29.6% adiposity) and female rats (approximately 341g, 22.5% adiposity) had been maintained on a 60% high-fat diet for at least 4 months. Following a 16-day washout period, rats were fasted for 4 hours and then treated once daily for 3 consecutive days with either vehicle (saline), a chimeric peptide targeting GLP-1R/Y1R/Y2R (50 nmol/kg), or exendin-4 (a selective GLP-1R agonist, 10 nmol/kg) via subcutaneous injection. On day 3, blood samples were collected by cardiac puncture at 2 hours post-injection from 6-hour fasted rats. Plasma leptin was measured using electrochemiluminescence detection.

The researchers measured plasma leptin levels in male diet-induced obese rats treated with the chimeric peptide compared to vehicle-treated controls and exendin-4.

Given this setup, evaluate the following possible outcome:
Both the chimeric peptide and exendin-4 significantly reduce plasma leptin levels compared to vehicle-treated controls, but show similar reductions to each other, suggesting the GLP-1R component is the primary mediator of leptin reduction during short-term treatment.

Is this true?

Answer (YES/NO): NO